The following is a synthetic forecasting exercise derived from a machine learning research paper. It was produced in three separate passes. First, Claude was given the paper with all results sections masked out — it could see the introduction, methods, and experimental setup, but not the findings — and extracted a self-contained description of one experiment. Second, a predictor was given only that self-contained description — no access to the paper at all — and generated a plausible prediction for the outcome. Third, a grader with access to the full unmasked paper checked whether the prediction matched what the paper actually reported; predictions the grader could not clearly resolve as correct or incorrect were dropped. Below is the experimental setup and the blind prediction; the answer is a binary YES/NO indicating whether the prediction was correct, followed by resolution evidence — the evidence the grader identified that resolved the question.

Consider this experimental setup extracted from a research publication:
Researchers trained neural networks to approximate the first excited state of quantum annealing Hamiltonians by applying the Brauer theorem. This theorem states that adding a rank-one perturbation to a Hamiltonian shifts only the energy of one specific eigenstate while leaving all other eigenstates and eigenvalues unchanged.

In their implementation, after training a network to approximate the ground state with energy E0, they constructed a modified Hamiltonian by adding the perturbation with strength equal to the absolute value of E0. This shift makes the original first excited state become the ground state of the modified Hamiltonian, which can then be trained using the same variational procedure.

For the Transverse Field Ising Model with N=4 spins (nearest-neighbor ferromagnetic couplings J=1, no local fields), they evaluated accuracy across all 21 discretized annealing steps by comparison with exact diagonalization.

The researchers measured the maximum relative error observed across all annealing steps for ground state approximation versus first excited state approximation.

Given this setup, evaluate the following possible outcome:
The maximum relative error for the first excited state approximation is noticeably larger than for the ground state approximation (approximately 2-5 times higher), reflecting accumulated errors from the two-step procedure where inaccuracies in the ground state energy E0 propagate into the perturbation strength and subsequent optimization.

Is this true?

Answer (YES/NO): YES